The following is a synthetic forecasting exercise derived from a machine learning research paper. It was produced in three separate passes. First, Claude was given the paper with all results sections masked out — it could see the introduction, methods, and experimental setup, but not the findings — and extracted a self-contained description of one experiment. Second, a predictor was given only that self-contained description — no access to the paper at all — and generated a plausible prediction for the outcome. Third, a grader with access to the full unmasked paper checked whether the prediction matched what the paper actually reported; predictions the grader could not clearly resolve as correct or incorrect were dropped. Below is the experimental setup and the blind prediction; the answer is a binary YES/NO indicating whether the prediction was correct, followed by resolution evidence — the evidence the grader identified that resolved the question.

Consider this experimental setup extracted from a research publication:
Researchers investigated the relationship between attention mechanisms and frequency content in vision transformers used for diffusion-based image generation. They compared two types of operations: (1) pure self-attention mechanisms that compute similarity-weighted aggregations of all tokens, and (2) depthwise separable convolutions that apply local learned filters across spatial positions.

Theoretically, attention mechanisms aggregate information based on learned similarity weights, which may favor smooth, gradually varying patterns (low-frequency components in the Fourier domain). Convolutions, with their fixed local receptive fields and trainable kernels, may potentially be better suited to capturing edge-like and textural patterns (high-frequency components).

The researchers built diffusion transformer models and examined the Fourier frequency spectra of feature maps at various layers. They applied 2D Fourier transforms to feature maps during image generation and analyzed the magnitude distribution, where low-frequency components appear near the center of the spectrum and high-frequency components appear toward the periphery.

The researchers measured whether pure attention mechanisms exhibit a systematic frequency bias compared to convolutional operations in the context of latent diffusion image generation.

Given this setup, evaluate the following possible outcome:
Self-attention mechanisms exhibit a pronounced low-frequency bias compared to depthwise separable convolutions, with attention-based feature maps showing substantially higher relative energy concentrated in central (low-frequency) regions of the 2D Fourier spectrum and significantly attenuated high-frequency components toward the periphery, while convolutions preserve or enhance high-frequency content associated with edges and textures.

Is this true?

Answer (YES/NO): YES